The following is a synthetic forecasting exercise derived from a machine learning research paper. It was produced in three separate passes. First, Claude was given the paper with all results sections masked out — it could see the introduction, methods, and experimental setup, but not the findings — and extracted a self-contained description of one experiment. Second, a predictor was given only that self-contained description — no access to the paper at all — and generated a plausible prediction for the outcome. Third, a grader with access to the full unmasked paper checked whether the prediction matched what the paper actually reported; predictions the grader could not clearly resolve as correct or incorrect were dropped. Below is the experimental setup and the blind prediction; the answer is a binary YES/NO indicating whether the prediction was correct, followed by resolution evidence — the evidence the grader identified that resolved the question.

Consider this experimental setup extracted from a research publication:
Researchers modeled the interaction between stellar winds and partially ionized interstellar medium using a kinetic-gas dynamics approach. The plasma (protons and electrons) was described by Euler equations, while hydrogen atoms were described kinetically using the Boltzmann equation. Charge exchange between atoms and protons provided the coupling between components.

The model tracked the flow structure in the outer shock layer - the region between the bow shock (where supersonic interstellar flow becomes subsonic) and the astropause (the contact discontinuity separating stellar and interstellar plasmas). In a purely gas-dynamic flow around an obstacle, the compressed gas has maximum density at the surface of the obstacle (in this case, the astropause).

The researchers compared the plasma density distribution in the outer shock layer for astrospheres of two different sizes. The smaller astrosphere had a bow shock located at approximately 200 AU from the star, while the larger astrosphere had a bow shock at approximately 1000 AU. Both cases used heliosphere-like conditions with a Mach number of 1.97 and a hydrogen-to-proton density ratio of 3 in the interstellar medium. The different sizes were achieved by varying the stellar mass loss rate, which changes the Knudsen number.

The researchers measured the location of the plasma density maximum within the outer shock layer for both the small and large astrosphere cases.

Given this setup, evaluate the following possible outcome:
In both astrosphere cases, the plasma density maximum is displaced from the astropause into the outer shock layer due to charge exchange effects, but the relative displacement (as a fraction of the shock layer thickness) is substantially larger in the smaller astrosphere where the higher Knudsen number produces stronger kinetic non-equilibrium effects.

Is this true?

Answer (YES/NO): NO